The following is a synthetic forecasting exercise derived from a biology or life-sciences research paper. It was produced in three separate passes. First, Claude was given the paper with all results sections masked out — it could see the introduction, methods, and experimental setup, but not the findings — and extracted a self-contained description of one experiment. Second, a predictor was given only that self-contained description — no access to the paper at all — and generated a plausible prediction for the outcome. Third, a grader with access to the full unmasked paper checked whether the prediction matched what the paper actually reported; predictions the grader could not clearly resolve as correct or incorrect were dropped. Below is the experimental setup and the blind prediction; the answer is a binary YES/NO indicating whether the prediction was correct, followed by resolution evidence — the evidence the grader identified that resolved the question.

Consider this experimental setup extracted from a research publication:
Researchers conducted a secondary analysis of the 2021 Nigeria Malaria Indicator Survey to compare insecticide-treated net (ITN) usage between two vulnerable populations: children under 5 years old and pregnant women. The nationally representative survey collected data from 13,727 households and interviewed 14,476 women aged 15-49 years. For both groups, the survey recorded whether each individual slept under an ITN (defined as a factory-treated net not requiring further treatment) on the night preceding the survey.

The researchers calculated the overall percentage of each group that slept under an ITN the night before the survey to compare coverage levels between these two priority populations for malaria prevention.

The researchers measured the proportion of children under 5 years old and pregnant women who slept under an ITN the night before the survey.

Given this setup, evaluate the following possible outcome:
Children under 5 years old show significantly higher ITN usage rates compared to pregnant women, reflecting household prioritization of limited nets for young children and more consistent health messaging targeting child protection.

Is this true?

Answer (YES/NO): NO